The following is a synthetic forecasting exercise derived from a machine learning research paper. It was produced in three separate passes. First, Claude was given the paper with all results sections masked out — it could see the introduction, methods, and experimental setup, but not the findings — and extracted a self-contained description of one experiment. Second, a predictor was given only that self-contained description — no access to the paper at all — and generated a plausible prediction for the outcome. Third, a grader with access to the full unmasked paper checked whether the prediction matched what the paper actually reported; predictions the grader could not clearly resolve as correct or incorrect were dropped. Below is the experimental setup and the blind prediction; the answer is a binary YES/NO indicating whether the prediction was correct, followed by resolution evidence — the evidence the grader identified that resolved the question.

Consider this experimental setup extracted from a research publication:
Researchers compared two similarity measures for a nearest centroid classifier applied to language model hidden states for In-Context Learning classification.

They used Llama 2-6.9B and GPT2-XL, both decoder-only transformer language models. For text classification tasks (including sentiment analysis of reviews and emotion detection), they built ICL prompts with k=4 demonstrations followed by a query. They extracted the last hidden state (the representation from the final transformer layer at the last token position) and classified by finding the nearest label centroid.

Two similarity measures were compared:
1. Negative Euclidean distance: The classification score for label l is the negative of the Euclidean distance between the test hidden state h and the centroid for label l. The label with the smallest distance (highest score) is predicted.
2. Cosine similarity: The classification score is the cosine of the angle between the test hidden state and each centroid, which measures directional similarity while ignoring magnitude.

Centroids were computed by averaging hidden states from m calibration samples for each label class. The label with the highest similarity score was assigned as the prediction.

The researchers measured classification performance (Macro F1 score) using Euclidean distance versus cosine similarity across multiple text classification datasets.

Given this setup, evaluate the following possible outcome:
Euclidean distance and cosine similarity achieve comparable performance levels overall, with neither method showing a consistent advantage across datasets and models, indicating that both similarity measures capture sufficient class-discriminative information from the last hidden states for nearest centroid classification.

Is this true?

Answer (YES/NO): YES